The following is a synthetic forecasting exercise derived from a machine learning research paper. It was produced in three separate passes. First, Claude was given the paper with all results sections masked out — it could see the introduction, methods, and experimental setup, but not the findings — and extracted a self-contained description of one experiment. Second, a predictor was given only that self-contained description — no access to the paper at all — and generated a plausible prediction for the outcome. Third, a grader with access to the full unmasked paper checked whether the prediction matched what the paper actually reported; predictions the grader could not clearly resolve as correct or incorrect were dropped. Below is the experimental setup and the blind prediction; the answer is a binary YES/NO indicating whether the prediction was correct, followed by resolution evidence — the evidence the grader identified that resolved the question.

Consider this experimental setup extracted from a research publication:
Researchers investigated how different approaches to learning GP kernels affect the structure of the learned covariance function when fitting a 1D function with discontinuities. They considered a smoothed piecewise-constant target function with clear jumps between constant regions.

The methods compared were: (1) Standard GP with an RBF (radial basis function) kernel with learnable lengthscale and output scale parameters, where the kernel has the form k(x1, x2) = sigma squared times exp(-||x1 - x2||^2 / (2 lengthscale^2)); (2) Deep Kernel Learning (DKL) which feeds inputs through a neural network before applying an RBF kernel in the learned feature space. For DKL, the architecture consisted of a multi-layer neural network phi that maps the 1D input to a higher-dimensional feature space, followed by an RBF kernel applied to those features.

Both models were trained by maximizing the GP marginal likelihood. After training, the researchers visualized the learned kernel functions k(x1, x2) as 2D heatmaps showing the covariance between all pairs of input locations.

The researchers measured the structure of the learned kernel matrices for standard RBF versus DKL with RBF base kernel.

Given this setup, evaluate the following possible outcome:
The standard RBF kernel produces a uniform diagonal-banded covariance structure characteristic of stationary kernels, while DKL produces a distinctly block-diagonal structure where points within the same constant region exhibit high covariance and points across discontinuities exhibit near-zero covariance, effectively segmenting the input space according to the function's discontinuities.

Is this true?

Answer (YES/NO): NO